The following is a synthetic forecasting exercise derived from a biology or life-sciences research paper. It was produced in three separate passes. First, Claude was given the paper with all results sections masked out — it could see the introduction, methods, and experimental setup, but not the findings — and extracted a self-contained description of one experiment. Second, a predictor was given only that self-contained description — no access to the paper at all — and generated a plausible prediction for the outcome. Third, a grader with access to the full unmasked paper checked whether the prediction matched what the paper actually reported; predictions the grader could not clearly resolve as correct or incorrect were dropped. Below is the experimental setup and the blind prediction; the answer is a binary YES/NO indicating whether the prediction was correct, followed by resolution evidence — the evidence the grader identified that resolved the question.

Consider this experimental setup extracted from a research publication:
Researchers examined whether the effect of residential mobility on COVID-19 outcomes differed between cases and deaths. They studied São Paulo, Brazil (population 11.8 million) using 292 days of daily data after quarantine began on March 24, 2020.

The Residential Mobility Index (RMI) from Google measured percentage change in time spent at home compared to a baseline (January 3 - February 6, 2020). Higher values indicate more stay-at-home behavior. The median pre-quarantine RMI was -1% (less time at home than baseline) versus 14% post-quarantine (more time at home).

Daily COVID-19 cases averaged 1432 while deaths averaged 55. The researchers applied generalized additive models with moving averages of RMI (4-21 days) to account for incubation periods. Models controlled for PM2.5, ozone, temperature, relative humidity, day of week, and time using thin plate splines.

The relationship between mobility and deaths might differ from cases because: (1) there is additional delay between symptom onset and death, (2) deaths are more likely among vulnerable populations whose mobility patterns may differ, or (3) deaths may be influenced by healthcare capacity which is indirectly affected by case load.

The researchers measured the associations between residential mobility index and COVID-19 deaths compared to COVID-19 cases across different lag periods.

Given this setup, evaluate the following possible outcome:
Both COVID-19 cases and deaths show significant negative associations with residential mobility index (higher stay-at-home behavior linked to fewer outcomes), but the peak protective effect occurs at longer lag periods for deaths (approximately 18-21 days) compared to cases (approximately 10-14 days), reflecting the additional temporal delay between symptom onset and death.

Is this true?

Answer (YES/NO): NO